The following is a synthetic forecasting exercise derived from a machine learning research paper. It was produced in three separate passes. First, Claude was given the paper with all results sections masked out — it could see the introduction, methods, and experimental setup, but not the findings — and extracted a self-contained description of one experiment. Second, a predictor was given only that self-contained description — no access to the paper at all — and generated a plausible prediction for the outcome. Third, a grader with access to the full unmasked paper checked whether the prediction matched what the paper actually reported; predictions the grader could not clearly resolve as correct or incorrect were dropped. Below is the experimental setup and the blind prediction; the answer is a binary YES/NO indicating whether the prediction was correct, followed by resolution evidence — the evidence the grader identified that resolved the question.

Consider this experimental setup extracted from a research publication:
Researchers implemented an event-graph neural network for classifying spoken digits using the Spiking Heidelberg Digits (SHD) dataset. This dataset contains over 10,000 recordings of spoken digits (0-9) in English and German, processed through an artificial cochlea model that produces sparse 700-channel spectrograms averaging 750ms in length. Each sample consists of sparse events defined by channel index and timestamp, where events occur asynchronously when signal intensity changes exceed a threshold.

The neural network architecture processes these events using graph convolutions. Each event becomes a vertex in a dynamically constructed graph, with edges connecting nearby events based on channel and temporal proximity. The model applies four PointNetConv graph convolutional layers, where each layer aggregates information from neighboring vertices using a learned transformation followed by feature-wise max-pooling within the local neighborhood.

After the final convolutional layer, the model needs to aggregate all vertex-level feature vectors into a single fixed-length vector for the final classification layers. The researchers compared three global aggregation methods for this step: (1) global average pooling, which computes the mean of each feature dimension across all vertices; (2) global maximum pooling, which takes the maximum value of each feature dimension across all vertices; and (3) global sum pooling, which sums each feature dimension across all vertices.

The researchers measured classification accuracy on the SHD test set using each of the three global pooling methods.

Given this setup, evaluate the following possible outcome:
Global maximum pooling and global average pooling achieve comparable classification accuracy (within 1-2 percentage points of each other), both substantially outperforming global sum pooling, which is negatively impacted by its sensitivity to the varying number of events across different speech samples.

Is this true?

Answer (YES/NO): NO